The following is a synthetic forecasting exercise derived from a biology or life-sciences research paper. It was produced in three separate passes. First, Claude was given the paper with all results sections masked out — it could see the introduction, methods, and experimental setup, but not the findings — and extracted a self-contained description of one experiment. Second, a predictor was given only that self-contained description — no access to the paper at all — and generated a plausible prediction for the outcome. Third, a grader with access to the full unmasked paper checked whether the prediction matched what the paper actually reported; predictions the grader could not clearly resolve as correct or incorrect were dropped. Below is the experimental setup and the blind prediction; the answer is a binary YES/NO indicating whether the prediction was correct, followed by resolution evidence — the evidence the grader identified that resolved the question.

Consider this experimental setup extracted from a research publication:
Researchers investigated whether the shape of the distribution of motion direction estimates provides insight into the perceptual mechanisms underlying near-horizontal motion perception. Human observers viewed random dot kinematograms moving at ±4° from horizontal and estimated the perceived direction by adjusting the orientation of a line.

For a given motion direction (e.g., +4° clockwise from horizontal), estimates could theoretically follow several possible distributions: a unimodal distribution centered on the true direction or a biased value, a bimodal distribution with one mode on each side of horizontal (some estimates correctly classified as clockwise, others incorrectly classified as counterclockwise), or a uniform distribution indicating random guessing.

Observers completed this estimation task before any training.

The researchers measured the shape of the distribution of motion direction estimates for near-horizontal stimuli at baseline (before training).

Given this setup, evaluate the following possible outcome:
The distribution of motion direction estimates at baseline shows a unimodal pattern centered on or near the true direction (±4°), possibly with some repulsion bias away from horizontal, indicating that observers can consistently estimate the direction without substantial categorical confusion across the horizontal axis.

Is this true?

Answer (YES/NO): NO